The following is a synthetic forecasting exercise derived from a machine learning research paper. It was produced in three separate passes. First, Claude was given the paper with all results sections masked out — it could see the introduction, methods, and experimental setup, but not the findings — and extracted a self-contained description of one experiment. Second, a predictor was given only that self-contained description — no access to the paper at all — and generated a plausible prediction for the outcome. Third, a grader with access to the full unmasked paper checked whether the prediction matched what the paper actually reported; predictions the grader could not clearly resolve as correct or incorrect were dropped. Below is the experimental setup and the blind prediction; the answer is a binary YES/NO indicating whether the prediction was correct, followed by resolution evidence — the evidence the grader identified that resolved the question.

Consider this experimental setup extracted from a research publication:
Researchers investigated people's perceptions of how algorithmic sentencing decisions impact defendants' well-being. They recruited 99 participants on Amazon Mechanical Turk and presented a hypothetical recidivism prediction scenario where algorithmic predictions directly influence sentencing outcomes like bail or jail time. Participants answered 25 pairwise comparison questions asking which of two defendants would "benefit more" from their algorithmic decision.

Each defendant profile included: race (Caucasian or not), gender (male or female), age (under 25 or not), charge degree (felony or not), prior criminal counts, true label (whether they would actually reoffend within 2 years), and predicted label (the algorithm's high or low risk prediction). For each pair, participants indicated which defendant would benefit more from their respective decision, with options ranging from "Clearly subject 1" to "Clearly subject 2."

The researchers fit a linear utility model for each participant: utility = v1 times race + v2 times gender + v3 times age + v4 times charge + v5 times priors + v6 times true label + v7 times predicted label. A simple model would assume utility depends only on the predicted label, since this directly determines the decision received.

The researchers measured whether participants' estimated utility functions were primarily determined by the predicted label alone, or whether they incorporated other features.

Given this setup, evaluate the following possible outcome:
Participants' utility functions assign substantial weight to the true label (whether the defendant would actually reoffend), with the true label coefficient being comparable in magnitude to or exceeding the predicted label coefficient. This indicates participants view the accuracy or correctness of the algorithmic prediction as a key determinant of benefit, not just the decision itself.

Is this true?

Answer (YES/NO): NO